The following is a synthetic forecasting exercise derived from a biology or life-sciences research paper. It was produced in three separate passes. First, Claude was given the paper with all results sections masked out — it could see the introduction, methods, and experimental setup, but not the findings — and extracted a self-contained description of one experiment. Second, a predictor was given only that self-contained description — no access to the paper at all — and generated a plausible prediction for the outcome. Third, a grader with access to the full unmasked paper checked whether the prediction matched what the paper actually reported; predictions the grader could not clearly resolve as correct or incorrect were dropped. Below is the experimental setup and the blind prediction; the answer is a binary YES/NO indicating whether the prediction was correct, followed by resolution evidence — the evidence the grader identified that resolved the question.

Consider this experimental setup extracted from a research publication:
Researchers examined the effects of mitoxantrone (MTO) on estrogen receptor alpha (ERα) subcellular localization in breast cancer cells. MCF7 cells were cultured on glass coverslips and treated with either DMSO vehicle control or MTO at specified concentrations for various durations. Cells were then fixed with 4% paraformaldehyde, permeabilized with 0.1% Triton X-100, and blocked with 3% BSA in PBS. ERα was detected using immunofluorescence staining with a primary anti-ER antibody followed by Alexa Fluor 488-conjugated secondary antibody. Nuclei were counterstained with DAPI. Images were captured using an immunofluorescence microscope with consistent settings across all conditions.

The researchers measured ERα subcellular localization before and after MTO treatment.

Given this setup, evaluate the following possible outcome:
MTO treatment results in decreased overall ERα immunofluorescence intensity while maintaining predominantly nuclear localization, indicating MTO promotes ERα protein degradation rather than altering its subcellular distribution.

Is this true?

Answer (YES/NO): NO